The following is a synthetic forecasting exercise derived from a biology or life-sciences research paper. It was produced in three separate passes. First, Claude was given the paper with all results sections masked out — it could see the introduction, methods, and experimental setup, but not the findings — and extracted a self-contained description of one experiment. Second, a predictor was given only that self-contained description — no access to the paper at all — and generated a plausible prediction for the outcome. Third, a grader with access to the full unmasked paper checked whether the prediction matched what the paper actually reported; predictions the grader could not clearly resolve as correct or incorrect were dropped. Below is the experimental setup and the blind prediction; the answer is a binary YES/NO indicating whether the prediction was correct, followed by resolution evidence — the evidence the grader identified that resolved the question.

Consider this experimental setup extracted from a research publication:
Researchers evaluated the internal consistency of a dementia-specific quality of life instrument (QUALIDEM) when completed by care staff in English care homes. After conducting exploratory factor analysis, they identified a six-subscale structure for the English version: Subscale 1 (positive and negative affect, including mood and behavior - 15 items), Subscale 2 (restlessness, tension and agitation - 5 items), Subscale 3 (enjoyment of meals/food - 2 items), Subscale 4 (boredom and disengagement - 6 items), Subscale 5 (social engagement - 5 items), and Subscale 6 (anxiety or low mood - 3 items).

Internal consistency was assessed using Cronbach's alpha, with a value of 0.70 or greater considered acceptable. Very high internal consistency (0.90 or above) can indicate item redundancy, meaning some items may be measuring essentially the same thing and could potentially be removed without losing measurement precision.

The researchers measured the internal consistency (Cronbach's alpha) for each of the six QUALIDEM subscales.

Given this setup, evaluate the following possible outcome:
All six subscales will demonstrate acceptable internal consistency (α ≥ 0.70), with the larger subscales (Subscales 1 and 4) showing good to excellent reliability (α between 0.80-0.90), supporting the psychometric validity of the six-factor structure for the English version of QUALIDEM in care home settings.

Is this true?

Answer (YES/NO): NO